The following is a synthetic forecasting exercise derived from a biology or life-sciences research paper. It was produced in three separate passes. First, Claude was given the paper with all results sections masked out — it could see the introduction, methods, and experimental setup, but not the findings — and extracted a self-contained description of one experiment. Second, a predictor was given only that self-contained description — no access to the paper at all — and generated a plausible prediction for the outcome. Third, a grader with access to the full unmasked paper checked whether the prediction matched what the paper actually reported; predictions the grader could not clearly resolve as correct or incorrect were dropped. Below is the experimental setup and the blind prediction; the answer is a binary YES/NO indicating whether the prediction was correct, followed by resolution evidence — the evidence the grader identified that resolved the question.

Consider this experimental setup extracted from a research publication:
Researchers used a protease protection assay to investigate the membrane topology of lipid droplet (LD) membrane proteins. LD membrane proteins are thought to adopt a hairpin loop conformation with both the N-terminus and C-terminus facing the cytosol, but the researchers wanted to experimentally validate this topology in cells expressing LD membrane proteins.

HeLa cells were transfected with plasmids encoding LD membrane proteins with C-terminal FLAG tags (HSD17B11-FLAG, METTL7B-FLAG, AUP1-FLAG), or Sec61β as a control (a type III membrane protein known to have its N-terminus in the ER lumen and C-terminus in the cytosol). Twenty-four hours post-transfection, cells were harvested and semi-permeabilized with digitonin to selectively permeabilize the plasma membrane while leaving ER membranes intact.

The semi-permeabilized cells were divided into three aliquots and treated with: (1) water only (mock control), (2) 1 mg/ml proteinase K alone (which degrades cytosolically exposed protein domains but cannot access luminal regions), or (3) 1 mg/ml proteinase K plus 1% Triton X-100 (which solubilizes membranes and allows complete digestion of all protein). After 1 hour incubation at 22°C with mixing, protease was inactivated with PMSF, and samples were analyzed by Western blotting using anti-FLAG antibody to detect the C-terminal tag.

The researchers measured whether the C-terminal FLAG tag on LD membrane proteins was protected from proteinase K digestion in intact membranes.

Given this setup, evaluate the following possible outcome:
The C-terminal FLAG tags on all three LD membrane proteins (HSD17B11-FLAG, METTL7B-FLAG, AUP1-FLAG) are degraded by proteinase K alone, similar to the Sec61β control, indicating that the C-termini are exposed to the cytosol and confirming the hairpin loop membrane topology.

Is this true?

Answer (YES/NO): YES